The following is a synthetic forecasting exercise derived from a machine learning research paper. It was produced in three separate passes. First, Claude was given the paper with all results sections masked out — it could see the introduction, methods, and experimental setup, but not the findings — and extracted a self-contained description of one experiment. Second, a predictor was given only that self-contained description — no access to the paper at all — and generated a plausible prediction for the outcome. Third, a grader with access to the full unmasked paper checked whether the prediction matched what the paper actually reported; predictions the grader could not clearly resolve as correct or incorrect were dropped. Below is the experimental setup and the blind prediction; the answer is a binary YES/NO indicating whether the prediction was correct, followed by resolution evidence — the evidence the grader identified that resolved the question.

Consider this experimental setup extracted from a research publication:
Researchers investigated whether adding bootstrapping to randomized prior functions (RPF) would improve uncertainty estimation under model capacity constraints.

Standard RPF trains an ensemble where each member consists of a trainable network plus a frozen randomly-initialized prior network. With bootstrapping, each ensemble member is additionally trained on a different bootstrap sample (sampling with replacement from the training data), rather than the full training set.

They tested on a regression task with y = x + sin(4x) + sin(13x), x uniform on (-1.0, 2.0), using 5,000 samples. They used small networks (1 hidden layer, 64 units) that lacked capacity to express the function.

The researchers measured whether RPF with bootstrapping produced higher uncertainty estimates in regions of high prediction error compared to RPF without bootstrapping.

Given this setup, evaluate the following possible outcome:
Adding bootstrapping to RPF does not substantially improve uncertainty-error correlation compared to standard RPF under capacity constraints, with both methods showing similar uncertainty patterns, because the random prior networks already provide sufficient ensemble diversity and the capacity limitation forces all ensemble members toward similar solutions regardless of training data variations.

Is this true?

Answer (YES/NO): YES